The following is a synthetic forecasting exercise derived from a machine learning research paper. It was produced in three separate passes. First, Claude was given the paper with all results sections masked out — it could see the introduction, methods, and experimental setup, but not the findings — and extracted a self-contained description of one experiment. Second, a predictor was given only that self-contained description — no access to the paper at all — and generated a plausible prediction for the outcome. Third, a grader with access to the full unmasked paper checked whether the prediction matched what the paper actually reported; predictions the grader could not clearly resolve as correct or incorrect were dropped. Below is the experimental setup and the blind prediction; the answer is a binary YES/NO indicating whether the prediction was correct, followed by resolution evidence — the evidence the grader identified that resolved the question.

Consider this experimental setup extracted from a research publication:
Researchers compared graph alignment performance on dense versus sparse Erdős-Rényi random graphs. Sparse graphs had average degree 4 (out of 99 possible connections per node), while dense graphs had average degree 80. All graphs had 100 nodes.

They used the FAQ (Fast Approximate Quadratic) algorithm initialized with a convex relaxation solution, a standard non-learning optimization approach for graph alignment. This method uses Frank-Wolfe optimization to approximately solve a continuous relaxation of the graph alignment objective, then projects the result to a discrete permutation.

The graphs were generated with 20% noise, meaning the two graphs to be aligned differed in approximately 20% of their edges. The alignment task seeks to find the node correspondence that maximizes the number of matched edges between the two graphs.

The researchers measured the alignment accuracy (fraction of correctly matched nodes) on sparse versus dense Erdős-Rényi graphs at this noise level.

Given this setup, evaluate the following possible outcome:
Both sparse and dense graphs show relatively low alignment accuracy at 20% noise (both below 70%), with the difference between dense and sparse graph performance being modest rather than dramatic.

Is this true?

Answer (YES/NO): NO